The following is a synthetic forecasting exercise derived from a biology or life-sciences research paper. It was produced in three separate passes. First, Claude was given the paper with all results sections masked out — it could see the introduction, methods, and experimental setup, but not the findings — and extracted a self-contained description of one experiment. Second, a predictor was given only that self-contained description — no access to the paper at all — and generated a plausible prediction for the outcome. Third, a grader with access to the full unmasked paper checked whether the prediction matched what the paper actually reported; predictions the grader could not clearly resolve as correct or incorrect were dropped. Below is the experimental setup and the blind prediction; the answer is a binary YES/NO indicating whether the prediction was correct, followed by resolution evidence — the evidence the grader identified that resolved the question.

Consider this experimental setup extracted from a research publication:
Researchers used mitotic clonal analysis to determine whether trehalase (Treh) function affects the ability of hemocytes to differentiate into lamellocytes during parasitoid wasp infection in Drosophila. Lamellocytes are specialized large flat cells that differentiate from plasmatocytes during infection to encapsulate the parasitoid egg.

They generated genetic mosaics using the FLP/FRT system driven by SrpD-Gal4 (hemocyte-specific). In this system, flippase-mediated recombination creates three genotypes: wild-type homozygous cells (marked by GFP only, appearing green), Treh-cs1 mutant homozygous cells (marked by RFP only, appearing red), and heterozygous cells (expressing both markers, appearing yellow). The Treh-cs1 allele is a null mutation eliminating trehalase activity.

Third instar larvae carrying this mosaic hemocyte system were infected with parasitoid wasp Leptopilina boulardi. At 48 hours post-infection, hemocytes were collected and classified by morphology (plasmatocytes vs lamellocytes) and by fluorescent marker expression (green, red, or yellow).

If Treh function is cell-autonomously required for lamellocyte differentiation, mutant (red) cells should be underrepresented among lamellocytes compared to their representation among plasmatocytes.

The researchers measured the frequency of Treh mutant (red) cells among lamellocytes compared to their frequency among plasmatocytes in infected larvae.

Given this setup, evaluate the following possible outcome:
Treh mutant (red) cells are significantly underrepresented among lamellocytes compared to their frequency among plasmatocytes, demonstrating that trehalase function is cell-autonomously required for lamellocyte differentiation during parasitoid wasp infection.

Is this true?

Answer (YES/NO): NO